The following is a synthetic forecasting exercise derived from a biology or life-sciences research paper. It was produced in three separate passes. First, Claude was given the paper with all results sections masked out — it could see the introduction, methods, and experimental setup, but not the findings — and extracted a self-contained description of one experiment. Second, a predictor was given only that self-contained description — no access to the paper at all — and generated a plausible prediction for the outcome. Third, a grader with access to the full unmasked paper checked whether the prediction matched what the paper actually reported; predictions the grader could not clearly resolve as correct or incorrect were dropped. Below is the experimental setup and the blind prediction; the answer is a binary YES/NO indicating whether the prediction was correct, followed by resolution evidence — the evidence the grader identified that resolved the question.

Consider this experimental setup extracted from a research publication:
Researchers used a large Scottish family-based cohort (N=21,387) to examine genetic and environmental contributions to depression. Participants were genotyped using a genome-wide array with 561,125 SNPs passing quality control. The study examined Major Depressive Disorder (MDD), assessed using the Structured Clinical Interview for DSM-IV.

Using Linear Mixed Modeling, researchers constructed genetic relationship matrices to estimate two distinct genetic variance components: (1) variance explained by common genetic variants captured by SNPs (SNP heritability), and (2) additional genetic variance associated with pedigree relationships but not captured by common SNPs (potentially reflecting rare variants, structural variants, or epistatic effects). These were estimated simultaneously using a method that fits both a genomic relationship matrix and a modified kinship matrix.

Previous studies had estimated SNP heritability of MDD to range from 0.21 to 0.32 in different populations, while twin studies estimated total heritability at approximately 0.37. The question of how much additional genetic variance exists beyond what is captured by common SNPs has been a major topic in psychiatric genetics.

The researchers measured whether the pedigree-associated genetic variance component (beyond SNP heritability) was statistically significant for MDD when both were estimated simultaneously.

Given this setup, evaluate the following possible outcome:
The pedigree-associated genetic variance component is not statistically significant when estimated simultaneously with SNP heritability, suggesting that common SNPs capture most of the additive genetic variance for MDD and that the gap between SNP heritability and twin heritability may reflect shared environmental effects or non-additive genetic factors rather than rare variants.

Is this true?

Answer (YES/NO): NO